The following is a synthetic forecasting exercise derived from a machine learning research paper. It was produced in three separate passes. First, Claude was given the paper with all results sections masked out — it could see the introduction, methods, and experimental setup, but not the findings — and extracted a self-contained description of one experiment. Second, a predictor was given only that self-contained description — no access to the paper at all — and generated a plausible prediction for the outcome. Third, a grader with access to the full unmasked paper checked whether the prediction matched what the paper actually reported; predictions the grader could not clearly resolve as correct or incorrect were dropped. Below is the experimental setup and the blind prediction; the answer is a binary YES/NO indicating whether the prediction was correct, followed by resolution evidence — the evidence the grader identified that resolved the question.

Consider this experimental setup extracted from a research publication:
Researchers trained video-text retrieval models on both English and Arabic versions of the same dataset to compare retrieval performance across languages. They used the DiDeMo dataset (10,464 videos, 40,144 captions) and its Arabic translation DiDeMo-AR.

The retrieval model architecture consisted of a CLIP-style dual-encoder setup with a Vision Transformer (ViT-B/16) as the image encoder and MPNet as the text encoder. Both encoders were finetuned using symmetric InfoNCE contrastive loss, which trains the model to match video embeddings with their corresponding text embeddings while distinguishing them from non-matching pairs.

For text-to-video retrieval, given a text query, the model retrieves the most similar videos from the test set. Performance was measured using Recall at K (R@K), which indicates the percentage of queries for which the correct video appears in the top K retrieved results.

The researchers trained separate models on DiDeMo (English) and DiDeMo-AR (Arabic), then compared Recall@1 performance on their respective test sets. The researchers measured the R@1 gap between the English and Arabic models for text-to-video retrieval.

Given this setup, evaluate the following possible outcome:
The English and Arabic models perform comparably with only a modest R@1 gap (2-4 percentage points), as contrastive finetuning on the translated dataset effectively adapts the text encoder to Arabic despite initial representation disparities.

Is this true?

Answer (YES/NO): YES